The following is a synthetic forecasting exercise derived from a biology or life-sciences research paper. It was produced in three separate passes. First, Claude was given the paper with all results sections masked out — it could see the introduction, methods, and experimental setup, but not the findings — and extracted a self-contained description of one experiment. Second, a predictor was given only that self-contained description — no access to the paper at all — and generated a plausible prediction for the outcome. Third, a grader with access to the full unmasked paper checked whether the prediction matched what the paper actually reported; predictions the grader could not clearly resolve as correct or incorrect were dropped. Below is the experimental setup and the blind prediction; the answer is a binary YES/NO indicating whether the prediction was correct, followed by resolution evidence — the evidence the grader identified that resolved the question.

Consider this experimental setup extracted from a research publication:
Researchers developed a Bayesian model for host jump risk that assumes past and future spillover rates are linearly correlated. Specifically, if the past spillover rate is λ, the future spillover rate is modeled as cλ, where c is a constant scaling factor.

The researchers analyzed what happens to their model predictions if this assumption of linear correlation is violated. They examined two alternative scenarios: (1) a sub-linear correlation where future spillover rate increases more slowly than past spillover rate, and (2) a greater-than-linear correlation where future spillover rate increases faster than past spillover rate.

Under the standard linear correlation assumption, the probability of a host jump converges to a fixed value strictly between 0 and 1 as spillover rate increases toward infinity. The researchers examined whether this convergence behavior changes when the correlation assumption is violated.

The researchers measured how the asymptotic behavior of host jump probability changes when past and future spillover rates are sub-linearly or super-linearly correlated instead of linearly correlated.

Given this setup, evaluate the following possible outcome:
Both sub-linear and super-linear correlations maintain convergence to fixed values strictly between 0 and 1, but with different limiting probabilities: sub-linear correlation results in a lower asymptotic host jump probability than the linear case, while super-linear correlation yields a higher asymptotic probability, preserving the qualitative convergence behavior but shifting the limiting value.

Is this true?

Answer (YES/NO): NO